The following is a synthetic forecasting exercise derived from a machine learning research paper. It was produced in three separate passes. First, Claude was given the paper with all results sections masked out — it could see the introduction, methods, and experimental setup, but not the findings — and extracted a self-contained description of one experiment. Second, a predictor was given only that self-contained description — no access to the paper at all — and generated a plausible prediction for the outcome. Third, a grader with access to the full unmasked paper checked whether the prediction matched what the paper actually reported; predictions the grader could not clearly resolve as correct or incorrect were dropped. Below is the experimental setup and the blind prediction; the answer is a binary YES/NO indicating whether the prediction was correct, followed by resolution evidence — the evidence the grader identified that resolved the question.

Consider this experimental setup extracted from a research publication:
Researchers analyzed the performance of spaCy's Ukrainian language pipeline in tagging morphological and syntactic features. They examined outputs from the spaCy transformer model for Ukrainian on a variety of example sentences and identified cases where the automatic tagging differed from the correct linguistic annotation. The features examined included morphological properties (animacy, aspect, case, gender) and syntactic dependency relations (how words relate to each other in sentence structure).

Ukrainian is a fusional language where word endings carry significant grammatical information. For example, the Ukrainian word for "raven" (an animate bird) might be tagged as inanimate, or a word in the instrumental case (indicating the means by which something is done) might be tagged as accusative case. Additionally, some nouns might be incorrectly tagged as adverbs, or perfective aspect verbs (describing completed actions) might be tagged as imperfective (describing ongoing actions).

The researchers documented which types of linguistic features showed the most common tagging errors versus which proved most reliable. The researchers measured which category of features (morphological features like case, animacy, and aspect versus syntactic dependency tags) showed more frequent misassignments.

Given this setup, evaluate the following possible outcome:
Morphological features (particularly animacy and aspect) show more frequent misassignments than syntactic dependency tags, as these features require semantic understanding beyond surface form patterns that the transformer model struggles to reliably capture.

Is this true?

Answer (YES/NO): YES